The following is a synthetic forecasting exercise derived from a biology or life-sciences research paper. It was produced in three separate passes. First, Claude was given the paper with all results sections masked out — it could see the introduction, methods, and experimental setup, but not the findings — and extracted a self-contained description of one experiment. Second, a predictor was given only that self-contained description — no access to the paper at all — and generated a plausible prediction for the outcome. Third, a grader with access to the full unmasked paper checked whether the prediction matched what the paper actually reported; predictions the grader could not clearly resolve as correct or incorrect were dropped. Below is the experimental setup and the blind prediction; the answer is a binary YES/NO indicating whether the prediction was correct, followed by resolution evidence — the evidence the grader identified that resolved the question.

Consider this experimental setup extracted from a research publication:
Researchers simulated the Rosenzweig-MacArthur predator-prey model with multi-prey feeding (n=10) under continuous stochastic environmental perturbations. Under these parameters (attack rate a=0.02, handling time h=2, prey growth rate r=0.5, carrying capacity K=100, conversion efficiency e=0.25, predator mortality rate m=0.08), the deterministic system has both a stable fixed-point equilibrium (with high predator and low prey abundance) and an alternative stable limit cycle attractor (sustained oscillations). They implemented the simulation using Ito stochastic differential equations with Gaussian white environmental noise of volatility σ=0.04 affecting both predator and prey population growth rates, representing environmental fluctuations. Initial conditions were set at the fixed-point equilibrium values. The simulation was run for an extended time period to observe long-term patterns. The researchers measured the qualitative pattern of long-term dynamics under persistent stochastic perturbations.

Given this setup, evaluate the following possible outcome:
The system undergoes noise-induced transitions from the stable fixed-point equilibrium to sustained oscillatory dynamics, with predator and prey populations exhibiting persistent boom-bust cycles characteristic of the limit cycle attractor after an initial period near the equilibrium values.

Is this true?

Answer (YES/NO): NO